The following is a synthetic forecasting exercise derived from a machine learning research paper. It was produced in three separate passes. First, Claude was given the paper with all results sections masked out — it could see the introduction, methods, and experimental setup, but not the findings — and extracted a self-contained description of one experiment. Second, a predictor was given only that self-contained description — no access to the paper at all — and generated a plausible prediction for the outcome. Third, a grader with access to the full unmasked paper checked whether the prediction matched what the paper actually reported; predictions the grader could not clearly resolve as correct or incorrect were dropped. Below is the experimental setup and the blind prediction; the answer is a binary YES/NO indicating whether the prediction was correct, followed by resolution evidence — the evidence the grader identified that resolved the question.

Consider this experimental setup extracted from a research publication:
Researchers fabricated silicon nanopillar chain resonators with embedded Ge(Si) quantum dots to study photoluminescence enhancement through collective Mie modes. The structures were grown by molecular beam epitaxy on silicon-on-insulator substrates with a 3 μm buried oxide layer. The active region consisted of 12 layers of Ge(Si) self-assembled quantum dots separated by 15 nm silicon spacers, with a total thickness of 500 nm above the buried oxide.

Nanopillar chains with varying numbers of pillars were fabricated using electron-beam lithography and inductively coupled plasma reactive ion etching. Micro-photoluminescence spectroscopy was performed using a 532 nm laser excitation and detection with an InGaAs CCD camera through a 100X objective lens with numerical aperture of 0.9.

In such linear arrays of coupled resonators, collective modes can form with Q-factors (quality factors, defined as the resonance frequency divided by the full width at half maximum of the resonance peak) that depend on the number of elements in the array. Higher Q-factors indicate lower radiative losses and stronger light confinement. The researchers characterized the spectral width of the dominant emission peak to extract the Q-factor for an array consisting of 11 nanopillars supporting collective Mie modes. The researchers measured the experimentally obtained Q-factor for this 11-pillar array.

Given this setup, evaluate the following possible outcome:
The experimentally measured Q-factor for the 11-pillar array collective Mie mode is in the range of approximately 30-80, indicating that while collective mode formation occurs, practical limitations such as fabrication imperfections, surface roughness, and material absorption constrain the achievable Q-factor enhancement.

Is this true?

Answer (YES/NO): NO